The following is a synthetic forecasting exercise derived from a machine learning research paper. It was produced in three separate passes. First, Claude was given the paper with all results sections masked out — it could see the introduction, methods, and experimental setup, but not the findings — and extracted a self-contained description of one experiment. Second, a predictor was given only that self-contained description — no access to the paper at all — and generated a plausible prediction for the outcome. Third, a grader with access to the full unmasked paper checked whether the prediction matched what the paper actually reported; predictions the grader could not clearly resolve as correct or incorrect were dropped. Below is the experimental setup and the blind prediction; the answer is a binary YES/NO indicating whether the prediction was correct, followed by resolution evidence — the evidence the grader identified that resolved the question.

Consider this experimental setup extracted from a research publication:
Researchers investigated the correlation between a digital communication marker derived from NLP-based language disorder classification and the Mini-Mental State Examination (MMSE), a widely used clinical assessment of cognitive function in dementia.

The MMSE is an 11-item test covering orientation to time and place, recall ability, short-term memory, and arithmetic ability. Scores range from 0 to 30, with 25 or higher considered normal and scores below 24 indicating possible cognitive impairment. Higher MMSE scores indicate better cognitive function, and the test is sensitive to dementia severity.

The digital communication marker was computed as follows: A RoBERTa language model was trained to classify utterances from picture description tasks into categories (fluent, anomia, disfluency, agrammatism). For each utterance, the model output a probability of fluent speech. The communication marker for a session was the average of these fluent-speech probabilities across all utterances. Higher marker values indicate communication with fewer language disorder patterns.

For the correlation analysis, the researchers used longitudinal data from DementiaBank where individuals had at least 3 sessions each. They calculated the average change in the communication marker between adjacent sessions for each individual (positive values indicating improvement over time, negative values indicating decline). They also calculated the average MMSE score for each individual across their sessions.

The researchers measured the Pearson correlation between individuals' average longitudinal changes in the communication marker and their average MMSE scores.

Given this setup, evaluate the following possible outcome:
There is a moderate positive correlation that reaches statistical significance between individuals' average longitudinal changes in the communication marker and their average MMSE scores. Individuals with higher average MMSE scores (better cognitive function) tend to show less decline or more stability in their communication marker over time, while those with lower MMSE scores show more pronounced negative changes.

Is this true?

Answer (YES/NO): YES